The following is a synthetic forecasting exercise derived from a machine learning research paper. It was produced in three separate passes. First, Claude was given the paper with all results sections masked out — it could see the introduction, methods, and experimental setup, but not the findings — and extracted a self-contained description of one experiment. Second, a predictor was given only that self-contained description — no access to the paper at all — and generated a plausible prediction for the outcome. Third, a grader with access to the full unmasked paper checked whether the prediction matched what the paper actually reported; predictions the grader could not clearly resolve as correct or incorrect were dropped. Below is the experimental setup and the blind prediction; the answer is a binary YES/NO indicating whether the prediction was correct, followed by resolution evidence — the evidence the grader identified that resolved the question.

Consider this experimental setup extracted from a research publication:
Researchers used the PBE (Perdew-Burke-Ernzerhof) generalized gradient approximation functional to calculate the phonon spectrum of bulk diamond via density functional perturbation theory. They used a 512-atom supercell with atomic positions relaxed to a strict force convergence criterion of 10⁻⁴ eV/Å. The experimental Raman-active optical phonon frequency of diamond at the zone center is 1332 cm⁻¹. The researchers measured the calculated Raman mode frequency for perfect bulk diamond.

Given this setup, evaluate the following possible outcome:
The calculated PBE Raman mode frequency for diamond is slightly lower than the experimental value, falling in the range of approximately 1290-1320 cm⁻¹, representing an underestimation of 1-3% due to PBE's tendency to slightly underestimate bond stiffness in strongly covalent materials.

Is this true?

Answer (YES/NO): NO